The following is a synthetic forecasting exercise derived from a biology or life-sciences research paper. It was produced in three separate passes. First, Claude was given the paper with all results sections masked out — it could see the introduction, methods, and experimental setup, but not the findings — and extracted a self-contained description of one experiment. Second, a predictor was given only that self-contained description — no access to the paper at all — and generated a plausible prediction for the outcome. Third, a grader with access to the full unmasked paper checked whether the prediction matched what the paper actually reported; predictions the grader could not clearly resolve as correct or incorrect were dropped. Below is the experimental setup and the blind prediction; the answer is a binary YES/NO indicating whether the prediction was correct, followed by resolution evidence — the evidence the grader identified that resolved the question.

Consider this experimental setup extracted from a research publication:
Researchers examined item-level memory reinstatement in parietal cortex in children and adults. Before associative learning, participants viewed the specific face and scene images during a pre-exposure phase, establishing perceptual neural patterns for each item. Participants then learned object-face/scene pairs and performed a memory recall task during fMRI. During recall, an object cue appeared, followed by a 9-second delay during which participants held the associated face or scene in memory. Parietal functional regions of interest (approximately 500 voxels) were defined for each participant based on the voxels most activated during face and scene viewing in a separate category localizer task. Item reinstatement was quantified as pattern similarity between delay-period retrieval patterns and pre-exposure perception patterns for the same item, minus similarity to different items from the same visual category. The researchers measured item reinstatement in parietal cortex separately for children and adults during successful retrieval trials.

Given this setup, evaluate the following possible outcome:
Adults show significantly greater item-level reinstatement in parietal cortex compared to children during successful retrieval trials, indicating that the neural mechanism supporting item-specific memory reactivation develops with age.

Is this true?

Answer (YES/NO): NO